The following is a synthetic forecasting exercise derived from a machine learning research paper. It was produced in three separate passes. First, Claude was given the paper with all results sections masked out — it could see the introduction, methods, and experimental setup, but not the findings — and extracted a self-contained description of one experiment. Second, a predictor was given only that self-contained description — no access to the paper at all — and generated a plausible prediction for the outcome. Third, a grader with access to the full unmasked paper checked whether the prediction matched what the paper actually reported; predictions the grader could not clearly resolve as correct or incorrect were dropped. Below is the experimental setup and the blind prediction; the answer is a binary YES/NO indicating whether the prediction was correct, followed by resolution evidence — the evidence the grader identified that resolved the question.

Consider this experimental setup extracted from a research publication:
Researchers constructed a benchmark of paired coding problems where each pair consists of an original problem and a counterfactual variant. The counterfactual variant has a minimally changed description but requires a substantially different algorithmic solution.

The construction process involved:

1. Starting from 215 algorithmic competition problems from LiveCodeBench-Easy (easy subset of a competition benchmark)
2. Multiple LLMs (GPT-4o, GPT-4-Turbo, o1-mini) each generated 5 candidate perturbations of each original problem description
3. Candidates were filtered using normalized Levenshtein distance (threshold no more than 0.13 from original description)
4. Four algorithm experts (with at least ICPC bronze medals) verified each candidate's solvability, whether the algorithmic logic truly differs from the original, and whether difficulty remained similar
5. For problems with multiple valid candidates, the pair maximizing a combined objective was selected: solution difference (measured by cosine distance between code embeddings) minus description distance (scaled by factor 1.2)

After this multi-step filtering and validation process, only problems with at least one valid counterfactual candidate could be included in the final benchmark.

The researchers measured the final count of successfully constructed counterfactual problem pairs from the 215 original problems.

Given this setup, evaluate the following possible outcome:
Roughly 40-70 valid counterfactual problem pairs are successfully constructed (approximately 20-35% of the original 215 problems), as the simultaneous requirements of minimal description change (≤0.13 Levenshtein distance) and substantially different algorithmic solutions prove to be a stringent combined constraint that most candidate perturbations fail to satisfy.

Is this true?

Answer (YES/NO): NO